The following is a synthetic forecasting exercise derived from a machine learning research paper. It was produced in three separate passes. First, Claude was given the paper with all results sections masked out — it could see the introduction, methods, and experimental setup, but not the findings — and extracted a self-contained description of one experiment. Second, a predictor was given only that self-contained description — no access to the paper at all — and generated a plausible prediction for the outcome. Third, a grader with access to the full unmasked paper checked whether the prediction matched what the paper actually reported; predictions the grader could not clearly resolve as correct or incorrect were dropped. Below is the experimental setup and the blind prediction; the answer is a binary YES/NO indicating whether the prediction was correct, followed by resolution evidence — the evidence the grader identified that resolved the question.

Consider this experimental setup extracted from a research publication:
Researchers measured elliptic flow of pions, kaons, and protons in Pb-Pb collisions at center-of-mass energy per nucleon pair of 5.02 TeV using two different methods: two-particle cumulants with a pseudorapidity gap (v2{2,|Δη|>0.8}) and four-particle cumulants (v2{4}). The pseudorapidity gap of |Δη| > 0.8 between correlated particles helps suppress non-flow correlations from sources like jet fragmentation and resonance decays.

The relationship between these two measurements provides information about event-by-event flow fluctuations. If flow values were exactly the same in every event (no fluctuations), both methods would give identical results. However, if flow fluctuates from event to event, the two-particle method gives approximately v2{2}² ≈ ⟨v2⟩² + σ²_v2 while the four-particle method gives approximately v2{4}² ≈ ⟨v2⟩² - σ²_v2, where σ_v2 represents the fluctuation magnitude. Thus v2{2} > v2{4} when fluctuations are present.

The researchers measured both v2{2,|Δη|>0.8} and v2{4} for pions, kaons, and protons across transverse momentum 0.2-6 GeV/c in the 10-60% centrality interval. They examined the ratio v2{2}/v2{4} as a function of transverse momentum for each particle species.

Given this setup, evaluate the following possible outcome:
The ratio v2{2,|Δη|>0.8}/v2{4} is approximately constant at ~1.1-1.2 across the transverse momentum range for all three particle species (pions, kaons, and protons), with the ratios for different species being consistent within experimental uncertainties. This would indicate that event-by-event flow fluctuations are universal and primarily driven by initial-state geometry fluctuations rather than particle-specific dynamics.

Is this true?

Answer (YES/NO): NO